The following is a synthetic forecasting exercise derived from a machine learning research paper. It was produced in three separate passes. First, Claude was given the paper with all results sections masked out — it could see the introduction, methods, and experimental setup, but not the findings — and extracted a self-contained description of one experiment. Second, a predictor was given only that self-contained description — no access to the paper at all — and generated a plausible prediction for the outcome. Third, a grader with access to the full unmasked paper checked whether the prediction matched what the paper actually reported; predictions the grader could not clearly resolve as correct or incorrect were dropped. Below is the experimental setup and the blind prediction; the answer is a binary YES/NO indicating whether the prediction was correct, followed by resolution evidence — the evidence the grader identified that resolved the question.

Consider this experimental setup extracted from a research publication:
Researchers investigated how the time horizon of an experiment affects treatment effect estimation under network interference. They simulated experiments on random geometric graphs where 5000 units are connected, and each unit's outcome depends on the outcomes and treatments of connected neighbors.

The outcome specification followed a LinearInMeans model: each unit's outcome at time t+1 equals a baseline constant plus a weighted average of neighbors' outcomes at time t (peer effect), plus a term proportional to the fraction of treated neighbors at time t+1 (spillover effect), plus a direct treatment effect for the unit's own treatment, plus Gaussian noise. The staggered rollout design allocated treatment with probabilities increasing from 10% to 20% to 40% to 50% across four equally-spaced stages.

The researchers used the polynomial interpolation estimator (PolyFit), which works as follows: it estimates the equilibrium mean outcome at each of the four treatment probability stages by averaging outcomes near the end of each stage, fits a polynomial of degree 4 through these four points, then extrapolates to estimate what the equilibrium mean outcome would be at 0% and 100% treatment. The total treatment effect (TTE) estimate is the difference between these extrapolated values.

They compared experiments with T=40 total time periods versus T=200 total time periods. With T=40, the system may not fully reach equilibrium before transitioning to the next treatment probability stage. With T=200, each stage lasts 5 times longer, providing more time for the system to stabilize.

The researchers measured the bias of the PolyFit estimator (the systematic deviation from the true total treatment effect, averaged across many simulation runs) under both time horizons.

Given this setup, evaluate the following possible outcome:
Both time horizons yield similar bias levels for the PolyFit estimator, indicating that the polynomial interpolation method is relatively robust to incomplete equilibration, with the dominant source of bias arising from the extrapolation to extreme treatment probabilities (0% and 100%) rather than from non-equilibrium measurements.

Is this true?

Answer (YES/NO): NO